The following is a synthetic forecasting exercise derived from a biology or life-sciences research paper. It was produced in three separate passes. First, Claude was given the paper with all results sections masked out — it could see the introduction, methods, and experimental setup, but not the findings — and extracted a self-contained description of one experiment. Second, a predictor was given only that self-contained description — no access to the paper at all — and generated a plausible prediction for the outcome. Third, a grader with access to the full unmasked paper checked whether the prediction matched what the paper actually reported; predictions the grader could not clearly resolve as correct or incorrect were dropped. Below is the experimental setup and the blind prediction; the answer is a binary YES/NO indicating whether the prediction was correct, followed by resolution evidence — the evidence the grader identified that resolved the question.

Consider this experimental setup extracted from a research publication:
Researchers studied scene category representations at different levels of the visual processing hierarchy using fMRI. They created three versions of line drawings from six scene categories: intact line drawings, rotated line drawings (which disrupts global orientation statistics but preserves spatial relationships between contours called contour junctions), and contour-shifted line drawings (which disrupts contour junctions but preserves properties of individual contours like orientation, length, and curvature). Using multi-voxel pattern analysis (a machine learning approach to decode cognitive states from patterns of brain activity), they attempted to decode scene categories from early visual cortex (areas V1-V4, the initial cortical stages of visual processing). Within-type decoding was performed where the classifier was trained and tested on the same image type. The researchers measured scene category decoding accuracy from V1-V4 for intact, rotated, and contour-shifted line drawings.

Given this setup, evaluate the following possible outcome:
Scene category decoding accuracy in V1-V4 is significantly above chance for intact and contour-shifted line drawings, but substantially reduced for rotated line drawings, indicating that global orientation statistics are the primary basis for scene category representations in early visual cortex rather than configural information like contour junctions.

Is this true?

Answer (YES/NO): NO